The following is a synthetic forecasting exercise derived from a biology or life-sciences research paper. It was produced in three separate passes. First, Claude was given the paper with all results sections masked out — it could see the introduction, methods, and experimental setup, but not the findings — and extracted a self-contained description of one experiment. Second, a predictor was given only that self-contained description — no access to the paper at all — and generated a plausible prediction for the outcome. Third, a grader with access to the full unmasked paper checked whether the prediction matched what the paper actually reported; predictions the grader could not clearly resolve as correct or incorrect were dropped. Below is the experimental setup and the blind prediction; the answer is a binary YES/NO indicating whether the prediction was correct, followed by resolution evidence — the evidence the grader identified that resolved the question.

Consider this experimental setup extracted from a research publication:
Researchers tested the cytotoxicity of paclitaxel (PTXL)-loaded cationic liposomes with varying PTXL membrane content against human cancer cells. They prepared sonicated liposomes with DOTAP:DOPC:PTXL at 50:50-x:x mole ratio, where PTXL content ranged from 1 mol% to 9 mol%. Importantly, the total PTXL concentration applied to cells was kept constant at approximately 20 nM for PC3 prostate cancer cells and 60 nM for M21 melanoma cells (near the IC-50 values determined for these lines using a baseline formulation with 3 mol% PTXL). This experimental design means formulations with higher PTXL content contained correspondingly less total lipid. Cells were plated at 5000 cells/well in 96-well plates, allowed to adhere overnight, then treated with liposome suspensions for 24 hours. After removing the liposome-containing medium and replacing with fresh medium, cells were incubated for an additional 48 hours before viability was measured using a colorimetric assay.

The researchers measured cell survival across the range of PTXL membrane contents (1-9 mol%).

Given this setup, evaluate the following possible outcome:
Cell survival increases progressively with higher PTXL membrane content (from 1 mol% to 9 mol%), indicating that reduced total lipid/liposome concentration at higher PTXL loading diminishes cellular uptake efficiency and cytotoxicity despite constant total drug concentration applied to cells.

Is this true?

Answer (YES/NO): NO